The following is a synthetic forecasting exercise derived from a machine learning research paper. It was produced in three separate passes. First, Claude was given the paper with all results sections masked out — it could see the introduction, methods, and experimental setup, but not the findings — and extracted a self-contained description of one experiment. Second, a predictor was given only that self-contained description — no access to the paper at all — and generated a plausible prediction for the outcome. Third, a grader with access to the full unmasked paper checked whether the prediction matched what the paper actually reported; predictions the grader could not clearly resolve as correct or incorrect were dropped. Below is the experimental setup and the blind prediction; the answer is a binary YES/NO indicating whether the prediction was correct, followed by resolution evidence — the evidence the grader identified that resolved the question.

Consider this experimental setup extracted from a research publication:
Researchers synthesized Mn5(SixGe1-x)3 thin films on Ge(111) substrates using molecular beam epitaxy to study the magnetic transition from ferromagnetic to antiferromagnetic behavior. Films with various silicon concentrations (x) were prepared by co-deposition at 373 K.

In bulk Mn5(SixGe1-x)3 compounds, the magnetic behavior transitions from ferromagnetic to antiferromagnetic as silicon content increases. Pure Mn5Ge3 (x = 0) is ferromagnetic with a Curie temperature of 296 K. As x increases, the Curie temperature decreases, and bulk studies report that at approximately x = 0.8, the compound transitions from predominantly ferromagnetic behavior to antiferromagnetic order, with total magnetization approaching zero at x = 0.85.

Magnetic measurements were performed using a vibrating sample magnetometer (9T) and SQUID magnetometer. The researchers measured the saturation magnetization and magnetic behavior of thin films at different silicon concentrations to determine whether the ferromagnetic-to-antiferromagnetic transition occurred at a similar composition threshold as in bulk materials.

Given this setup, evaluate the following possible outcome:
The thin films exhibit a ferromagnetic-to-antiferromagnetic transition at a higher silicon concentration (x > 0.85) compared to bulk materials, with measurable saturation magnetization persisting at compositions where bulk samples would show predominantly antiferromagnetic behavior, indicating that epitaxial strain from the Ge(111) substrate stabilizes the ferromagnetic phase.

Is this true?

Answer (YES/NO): NO